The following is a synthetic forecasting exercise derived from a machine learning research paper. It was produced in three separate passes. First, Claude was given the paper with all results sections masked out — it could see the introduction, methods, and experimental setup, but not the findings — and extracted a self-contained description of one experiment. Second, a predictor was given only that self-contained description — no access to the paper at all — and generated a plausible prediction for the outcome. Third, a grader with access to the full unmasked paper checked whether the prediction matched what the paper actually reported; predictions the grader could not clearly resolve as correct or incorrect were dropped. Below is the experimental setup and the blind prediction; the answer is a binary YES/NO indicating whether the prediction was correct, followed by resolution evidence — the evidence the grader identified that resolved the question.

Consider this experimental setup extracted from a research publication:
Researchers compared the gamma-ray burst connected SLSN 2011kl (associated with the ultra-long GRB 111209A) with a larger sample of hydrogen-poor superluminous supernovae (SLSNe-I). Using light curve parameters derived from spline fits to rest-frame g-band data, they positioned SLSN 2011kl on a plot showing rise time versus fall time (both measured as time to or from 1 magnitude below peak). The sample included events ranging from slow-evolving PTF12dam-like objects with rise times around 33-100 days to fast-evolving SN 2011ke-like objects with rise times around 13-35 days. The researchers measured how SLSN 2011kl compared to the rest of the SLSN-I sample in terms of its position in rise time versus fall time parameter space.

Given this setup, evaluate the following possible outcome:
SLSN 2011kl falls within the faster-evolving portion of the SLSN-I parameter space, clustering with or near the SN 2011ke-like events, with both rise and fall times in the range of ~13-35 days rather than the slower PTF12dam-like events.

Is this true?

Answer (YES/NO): NO